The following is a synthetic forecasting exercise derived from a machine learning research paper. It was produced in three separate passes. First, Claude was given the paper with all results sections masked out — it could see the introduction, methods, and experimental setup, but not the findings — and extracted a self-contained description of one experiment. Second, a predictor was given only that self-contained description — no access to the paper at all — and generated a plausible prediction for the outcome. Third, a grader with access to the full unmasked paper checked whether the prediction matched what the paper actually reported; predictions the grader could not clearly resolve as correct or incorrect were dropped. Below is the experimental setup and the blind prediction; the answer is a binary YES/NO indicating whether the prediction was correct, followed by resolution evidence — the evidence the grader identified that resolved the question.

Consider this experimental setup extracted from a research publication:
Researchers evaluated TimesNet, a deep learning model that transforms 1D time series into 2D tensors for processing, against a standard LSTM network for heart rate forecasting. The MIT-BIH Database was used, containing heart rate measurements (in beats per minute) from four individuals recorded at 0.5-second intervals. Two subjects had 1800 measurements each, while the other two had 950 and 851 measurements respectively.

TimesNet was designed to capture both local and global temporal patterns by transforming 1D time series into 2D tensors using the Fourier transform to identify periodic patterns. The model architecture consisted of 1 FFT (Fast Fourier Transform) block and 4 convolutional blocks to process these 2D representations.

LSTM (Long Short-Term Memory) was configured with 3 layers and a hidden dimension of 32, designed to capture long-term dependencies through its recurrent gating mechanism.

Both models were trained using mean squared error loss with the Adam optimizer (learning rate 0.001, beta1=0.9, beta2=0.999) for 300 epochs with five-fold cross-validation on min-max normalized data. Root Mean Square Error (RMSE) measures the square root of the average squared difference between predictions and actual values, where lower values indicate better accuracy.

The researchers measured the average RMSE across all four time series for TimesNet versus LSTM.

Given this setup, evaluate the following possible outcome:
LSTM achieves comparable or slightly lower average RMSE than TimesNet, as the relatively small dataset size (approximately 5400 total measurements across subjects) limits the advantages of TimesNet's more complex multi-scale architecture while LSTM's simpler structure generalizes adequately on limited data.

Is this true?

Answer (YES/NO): YES